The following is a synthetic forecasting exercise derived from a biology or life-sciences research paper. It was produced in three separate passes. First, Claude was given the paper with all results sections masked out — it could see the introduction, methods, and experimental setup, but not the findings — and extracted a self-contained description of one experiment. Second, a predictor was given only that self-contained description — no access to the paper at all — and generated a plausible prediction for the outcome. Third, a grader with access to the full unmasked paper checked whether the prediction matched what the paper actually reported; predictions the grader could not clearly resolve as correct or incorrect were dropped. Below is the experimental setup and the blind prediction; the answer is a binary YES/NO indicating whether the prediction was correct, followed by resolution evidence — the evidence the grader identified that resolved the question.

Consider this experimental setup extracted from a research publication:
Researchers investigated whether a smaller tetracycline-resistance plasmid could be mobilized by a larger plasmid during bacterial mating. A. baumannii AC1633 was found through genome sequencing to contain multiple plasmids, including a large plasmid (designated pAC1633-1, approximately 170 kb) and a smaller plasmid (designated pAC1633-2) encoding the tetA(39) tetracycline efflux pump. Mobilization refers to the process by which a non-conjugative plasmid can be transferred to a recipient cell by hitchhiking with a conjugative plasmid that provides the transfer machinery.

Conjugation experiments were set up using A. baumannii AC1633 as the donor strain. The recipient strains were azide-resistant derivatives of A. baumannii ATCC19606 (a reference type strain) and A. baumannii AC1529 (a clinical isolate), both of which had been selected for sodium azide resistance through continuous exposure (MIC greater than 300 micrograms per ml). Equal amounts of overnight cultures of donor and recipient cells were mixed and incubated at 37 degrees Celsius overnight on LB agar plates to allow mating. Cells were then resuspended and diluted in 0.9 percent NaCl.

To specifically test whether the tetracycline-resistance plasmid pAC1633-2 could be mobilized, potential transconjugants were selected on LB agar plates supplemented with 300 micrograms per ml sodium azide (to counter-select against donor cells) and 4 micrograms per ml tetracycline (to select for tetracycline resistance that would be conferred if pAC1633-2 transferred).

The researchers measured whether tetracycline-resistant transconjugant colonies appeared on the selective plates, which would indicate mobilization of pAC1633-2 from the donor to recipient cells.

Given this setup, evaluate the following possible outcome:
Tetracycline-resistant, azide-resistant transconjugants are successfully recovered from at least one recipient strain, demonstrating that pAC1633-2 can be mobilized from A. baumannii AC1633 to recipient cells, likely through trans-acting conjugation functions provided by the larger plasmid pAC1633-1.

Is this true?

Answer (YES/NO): NO